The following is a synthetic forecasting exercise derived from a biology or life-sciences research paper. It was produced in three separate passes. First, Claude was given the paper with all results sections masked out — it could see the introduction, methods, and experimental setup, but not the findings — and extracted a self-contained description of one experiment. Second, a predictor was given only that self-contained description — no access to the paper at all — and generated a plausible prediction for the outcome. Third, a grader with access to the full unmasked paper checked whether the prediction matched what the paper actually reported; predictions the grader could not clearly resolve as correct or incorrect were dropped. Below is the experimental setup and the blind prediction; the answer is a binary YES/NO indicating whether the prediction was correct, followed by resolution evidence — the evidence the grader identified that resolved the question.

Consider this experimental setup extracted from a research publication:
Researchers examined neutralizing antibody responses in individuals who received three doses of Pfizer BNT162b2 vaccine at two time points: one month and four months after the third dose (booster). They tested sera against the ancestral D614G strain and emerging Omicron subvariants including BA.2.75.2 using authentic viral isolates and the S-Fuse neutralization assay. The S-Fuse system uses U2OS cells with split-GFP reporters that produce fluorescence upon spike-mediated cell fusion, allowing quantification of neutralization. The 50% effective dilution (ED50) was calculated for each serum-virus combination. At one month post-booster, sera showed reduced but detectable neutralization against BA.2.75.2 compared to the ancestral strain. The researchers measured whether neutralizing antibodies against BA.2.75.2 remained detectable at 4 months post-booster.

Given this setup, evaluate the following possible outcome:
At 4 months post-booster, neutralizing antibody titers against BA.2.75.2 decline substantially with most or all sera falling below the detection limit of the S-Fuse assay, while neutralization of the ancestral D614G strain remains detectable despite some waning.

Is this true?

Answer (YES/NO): YES